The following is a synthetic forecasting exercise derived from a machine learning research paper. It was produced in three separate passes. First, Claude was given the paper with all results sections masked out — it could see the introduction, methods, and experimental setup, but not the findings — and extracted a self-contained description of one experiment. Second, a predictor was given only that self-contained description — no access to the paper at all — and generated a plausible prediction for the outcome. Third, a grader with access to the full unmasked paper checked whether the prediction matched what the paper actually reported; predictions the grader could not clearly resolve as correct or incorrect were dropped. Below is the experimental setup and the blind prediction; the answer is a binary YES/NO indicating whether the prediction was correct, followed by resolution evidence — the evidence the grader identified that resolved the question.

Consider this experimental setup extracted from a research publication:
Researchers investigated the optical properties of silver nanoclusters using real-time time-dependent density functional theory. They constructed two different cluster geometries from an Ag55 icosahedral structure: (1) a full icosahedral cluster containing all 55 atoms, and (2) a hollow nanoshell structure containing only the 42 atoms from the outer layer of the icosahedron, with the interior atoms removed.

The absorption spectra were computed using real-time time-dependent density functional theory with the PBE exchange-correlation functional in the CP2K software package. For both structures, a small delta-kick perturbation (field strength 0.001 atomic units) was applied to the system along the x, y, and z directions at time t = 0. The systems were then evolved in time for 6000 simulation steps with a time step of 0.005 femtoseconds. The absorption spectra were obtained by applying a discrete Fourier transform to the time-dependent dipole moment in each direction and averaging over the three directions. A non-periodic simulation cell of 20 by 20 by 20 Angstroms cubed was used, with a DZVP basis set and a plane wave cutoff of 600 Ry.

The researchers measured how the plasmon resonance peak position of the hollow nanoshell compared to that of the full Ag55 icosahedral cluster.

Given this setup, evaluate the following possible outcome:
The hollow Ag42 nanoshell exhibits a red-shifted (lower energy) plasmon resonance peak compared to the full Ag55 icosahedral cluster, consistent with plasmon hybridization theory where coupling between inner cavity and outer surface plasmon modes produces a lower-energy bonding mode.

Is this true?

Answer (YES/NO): YES